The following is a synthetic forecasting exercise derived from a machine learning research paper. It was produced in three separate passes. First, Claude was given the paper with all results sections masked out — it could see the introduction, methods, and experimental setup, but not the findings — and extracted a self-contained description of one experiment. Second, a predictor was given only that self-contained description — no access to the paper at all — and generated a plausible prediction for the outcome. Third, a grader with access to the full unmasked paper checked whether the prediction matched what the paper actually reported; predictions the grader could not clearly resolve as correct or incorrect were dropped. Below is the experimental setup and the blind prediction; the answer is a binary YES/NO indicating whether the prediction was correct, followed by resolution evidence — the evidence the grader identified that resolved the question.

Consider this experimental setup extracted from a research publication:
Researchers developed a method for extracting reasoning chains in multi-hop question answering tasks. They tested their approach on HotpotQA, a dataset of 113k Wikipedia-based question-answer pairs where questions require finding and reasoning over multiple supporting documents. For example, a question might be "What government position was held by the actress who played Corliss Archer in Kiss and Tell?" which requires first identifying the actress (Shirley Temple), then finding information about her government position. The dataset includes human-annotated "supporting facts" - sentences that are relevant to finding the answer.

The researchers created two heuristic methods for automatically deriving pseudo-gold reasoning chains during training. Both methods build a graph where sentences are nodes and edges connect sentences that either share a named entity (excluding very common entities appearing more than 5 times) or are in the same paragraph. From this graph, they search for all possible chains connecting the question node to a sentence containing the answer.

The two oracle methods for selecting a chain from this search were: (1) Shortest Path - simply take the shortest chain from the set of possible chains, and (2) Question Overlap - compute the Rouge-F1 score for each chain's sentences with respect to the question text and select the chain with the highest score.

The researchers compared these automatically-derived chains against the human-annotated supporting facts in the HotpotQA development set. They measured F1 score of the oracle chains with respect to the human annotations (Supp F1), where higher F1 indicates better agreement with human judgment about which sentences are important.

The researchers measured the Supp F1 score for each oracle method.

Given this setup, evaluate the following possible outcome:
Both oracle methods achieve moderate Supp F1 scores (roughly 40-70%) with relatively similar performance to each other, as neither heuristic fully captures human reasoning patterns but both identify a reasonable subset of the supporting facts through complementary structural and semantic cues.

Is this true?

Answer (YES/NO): NO